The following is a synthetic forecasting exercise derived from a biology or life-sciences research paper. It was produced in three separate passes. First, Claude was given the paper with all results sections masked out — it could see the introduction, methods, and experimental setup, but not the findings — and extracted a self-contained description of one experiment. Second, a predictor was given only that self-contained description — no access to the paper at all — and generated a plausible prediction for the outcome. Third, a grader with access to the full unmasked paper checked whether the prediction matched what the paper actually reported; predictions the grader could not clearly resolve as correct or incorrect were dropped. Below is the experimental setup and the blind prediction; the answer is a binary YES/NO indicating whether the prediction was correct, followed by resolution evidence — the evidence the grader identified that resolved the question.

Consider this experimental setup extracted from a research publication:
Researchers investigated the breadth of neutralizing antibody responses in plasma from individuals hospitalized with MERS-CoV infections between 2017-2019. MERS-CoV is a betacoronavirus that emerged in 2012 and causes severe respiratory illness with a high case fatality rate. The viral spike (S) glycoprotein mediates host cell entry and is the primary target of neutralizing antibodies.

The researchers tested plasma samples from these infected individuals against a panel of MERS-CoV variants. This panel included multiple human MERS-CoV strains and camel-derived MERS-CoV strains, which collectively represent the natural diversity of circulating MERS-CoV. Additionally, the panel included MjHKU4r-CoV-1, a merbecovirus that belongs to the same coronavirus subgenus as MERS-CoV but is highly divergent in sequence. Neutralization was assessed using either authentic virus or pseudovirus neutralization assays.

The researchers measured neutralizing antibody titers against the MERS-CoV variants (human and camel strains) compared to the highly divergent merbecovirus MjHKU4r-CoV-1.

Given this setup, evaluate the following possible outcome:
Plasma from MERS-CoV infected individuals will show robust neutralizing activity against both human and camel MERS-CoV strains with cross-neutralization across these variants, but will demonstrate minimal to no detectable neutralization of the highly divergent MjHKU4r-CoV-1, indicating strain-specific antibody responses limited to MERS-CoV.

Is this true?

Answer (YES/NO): YES